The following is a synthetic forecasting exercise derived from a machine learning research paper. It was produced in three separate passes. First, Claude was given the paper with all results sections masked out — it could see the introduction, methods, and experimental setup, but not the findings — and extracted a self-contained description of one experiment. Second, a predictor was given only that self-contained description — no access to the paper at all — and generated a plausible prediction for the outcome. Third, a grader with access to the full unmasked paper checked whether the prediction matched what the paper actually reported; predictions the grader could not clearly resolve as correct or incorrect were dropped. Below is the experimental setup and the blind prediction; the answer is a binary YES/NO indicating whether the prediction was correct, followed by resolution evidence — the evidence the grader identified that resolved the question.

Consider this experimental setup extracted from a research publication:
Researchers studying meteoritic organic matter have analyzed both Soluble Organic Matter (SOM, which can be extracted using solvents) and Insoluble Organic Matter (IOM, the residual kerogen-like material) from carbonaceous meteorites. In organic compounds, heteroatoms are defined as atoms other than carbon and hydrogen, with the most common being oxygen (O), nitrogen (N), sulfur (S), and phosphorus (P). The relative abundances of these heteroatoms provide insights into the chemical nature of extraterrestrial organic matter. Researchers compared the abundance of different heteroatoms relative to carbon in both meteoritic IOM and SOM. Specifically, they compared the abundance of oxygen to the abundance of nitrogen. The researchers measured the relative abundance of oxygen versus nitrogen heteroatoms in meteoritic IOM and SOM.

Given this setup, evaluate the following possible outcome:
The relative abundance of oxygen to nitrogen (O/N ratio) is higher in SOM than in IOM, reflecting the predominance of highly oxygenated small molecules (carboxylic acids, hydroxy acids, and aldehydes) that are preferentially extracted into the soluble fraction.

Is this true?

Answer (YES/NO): NO